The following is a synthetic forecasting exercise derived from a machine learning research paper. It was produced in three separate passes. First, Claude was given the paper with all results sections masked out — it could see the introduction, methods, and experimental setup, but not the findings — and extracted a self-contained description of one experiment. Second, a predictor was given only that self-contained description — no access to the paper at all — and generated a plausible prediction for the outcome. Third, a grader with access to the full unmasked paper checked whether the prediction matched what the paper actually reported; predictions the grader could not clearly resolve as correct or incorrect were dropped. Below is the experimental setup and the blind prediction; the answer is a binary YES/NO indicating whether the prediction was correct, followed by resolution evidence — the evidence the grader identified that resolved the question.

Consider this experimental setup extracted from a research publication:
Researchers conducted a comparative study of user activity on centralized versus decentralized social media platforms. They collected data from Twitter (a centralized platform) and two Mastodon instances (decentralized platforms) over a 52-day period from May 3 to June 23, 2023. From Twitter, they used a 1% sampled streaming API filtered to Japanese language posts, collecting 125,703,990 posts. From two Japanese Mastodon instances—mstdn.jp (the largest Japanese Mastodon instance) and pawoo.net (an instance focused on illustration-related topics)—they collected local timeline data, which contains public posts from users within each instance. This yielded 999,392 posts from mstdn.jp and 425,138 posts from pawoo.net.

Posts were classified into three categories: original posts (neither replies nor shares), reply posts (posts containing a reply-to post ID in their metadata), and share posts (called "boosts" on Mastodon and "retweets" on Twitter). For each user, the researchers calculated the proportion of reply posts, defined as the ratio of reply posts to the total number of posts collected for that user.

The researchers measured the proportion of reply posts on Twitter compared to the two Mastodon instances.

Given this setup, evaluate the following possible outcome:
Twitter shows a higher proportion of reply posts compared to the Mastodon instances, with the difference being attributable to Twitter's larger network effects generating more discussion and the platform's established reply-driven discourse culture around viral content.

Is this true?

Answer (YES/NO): NO